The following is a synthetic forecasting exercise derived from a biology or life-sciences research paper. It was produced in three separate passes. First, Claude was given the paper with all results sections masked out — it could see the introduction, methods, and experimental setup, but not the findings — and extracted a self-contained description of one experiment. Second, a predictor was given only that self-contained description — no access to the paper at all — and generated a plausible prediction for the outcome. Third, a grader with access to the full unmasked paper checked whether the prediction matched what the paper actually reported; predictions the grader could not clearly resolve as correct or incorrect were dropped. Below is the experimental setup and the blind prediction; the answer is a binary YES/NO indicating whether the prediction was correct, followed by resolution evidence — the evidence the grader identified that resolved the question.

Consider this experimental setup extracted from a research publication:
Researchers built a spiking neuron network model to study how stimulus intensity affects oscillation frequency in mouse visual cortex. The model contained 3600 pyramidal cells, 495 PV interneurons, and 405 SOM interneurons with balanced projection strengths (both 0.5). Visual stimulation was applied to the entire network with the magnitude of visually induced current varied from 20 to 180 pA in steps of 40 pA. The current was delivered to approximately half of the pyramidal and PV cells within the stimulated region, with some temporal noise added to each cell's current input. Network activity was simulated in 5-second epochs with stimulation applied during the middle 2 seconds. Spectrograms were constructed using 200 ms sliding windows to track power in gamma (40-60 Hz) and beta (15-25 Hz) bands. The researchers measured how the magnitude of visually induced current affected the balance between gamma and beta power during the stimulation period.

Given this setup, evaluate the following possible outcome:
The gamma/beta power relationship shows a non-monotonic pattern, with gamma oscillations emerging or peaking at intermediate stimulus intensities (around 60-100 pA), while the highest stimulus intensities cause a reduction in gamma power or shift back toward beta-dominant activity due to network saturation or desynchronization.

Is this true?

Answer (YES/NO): NO